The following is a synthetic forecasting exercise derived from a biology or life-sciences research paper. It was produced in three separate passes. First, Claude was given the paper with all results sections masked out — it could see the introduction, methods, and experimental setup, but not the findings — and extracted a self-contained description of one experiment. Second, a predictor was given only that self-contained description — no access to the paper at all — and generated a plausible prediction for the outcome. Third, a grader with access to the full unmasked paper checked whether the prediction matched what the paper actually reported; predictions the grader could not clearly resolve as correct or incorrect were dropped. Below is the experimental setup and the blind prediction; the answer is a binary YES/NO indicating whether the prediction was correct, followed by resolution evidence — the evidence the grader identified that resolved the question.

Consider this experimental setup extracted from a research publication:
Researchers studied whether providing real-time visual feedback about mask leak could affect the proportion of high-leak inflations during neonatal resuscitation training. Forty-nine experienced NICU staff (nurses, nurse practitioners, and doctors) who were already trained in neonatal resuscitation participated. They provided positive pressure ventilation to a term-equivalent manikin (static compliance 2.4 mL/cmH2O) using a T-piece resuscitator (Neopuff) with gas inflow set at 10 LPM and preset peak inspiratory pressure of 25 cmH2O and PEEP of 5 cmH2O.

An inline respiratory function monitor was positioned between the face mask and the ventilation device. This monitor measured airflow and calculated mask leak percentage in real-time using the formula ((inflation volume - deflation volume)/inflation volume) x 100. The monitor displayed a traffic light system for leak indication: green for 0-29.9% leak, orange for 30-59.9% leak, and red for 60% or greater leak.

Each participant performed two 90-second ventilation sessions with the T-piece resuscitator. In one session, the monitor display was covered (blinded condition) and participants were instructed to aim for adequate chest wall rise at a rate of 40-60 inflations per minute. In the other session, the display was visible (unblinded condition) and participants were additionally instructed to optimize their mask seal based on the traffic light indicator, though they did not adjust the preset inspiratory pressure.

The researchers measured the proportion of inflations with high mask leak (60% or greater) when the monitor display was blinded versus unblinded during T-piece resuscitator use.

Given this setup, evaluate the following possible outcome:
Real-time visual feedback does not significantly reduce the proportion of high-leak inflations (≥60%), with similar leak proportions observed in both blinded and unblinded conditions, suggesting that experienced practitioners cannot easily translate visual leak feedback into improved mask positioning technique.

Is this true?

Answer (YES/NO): NO